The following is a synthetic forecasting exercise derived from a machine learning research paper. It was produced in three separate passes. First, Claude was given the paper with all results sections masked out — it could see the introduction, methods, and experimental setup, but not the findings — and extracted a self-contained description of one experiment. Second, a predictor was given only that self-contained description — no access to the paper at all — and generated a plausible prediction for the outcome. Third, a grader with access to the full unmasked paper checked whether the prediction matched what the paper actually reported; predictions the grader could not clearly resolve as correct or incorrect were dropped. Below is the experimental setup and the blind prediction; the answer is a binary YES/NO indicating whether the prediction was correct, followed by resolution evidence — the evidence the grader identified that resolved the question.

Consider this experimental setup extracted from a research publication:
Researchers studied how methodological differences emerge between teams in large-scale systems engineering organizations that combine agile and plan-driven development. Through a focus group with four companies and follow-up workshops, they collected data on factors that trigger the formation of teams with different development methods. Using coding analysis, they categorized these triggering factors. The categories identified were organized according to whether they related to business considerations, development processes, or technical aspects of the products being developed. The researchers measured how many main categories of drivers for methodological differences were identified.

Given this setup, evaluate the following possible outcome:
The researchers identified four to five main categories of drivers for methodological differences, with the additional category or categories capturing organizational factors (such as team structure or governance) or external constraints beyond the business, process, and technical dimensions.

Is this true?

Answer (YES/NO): NO